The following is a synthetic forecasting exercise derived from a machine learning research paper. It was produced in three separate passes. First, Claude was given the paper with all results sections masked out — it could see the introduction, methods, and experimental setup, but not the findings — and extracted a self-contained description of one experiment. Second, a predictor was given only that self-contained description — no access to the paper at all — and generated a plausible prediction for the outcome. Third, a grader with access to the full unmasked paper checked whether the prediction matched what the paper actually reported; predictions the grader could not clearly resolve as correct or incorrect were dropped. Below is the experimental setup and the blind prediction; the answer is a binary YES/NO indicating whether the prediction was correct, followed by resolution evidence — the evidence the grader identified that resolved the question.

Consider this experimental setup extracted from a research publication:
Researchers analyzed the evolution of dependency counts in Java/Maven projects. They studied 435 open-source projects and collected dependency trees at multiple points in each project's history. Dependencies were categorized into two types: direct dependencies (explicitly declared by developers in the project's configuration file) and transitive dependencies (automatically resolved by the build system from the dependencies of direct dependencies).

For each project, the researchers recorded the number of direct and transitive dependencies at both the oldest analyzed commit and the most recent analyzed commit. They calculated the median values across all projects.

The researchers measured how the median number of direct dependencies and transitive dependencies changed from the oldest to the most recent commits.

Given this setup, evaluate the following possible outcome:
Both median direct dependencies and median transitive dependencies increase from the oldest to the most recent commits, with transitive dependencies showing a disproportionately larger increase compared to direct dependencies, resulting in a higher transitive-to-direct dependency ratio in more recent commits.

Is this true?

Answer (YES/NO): YES